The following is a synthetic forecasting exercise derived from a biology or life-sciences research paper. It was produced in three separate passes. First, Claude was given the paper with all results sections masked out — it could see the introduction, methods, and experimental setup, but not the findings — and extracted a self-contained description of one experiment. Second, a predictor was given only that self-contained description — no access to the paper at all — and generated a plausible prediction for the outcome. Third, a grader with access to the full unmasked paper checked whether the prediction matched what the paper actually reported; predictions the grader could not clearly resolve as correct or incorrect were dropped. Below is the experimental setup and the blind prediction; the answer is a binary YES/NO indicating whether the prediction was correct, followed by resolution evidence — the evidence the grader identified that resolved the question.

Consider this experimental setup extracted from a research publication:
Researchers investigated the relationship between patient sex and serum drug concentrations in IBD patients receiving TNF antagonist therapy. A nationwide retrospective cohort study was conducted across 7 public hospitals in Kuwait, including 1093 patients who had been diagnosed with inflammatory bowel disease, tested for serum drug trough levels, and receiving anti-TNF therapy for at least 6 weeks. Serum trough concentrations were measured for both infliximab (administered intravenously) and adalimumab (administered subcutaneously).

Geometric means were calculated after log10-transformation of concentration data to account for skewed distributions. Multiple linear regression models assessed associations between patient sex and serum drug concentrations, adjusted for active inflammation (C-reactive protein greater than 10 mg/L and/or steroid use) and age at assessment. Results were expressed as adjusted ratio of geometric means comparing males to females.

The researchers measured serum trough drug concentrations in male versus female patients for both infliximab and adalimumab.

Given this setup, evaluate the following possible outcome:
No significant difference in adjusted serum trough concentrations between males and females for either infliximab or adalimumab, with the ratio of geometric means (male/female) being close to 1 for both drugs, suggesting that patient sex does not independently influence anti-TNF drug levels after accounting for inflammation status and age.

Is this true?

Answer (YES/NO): NO